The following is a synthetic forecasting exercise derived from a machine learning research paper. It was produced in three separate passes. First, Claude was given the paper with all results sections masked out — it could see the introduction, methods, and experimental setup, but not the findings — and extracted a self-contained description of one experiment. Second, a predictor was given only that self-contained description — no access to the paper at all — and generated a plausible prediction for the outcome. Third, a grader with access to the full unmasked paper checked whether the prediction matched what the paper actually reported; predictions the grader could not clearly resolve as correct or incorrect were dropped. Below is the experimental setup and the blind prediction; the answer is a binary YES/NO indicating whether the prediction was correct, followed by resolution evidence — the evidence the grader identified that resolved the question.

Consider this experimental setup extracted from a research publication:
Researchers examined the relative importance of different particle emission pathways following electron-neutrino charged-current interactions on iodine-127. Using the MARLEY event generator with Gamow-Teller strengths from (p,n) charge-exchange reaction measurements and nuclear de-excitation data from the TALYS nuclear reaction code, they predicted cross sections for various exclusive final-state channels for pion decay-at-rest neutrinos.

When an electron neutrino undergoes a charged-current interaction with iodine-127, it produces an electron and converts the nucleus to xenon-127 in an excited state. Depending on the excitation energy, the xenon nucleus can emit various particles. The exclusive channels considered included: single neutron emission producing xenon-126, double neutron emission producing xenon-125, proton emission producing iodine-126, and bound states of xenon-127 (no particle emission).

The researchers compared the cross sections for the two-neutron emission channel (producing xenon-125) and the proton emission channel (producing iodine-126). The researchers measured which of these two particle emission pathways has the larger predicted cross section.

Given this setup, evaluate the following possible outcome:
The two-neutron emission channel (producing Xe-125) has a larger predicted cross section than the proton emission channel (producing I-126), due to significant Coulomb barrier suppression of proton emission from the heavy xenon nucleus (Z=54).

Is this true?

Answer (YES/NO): YES